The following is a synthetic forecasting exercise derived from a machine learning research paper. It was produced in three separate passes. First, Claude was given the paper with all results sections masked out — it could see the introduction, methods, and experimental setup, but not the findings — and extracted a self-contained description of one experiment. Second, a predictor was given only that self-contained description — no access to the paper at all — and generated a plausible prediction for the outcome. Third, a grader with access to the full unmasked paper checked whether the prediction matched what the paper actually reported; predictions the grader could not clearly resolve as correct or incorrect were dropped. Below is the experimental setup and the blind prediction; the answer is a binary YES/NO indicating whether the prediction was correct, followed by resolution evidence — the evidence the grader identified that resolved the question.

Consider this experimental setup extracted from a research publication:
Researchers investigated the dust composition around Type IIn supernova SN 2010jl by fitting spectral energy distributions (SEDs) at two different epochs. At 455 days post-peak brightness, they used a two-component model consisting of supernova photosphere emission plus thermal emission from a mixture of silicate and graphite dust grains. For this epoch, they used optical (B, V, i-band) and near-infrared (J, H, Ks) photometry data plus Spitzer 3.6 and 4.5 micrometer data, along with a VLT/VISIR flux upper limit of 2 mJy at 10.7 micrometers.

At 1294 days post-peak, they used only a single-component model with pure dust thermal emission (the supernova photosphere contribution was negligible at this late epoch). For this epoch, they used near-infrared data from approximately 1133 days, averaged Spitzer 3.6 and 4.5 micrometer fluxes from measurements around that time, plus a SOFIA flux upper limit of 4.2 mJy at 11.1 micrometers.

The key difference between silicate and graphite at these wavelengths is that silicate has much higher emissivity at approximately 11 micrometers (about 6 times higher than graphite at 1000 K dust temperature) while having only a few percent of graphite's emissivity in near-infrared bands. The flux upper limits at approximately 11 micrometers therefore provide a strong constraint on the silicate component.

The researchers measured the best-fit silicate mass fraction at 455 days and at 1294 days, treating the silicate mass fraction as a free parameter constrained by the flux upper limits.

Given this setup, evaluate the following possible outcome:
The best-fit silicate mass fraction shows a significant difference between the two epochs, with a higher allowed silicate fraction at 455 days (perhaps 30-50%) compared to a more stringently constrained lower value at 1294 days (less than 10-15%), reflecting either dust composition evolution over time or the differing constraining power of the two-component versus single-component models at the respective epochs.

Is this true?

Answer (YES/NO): NO